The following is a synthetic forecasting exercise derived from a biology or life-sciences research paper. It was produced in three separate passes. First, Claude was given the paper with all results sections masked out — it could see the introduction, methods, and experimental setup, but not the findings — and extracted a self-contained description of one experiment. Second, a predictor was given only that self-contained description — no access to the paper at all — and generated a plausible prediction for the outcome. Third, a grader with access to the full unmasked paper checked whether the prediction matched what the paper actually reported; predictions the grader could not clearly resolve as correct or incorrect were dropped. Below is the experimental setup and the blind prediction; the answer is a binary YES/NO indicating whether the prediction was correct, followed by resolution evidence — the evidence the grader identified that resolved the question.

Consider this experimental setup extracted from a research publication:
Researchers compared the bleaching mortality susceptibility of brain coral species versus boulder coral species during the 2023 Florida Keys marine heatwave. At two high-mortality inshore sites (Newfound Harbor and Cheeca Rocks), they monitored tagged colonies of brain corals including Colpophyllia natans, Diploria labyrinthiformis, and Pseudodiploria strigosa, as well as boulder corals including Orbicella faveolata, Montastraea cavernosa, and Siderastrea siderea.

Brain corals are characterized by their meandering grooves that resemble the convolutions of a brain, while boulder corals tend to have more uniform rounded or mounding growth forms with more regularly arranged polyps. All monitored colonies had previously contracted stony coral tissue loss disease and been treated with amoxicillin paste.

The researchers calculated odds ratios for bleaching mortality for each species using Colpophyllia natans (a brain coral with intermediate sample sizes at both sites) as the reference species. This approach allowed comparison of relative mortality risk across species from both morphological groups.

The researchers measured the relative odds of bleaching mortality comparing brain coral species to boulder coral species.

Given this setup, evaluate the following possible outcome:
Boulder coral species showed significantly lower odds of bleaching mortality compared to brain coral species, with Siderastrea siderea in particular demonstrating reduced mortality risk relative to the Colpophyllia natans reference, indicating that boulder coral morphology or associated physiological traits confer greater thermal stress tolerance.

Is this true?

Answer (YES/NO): NO